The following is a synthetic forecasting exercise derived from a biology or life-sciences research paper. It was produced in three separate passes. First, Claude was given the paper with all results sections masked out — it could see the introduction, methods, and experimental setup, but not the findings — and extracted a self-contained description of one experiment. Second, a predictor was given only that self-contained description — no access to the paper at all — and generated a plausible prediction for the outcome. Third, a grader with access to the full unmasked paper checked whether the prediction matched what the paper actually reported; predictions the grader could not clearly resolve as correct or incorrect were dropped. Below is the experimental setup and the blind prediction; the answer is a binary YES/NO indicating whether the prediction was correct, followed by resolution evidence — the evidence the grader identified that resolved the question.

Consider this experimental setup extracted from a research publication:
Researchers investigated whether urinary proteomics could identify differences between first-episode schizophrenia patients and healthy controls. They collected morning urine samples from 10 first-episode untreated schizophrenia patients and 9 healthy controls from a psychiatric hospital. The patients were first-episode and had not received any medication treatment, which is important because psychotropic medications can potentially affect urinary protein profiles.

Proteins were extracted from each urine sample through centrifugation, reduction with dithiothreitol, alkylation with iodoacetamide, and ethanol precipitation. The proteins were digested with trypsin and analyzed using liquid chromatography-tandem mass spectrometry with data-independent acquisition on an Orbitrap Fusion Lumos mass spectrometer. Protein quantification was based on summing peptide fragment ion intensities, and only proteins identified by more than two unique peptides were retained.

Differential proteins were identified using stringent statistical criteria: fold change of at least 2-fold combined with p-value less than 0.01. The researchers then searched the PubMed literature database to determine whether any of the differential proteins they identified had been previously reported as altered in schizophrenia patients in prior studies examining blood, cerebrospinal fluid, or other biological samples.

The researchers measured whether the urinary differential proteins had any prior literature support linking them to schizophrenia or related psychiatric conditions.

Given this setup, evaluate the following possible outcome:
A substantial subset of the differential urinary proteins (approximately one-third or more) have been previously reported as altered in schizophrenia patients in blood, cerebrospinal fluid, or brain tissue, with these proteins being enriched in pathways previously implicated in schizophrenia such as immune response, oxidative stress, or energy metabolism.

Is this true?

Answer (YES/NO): NO